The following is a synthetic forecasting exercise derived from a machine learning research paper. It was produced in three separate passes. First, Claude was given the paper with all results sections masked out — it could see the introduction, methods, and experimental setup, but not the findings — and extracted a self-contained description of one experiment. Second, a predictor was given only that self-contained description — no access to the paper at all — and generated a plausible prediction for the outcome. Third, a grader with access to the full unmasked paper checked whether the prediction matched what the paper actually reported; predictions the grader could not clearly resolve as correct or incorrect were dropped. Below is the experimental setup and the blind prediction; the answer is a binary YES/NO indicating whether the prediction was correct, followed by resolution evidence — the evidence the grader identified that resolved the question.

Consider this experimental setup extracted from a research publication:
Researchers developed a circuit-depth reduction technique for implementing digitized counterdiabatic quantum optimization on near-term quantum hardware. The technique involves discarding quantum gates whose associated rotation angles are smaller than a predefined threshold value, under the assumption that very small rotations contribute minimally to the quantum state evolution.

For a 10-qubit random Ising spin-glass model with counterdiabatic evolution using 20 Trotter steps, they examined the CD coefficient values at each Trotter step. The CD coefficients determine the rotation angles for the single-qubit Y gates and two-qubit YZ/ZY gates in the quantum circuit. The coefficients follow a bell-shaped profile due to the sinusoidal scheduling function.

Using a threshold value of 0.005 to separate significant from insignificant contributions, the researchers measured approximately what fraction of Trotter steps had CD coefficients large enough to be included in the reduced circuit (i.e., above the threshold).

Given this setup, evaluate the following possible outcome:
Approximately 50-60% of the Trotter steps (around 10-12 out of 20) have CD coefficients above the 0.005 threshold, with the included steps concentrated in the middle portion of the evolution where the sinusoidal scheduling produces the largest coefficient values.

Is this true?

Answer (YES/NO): YES